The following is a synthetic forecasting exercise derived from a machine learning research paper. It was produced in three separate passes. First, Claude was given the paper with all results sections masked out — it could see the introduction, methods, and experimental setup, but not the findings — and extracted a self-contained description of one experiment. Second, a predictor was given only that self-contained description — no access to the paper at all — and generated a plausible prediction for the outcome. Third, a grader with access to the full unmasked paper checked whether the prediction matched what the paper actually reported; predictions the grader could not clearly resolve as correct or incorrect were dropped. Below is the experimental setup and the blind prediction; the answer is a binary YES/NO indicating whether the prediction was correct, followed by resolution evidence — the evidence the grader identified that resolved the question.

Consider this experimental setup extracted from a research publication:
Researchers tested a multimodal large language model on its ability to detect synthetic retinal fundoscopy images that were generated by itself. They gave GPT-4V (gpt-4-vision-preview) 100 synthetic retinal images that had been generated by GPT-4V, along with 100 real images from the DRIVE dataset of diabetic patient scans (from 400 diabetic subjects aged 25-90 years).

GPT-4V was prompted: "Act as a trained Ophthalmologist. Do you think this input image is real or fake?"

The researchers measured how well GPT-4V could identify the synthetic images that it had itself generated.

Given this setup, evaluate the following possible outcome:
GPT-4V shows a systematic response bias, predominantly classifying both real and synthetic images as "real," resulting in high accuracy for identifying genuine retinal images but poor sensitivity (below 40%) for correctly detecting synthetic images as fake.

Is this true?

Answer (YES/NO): NO